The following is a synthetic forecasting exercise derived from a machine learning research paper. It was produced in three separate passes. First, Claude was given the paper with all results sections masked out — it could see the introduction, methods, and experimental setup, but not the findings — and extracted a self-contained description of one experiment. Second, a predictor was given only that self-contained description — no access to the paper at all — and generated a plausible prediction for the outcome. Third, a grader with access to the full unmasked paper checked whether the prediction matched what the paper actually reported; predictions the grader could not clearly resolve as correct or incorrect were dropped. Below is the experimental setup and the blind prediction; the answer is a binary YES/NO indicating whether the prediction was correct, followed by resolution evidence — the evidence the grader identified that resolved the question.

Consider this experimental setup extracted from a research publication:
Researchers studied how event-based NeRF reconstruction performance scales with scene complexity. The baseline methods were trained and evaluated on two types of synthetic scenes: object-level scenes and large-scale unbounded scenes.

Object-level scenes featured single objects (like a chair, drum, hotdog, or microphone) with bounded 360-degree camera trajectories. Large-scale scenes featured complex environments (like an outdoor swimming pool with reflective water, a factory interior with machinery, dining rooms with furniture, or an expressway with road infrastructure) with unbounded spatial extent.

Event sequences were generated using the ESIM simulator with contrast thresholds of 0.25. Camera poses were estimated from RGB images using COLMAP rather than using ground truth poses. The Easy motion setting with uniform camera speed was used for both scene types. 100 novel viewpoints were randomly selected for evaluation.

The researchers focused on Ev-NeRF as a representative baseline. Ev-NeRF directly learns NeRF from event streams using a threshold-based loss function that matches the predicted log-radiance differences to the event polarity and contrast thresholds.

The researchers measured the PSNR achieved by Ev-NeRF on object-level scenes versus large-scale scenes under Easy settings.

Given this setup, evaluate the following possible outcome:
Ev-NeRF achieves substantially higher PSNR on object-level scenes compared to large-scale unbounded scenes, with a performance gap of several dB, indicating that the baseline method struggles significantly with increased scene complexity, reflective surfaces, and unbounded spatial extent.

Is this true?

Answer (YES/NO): YES